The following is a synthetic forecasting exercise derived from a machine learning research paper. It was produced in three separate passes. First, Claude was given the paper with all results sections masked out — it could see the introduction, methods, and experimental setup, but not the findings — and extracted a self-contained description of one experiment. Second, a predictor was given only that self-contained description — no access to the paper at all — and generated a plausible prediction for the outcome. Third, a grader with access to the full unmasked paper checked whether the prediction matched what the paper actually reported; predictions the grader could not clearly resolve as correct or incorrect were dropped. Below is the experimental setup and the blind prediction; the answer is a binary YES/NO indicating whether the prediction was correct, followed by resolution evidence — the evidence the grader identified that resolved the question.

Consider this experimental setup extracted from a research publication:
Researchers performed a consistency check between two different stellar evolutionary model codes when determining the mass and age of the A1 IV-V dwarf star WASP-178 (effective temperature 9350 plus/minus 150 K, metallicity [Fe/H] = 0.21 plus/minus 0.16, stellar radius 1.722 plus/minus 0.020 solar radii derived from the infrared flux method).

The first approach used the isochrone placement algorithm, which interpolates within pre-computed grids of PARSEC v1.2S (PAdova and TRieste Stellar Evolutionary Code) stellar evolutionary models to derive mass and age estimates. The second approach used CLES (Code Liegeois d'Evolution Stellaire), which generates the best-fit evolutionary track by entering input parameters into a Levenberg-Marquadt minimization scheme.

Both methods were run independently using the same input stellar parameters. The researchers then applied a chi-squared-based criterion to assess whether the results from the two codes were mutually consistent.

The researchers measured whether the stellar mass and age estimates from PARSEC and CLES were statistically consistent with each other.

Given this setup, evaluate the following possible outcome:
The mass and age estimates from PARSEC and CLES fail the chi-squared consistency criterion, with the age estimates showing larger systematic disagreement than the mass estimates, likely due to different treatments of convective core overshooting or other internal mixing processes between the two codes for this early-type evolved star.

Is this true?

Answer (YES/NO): NO